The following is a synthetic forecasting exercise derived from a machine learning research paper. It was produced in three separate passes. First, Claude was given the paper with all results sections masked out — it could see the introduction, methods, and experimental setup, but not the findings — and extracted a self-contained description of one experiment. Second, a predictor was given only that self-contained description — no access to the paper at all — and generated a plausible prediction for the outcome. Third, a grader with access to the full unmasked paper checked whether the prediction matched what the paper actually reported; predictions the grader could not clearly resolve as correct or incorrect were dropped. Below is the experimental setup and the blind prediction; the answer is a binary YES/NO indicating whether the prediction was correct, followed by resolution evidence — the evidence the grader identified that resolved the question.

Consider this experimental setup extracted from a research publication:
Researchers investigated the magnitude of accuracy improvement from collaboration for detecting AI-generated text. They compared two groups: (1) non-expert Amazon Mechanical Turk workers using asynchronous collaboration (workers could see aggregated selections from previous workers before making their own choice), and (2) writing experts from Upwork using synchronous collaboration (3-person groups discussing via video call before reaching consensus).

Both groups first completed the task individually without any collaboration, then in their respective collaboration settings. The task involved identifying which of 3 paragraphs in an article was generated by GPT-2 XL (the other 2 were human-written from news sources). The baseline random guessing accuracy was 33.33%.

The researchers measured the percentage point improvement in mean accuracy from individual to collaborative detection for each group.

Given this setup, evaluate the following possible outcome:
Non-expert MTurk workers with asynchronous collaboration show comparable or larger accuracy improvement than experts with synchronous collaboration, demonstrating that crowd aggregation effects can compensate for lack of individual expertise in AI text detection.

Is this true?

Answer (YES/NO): NO